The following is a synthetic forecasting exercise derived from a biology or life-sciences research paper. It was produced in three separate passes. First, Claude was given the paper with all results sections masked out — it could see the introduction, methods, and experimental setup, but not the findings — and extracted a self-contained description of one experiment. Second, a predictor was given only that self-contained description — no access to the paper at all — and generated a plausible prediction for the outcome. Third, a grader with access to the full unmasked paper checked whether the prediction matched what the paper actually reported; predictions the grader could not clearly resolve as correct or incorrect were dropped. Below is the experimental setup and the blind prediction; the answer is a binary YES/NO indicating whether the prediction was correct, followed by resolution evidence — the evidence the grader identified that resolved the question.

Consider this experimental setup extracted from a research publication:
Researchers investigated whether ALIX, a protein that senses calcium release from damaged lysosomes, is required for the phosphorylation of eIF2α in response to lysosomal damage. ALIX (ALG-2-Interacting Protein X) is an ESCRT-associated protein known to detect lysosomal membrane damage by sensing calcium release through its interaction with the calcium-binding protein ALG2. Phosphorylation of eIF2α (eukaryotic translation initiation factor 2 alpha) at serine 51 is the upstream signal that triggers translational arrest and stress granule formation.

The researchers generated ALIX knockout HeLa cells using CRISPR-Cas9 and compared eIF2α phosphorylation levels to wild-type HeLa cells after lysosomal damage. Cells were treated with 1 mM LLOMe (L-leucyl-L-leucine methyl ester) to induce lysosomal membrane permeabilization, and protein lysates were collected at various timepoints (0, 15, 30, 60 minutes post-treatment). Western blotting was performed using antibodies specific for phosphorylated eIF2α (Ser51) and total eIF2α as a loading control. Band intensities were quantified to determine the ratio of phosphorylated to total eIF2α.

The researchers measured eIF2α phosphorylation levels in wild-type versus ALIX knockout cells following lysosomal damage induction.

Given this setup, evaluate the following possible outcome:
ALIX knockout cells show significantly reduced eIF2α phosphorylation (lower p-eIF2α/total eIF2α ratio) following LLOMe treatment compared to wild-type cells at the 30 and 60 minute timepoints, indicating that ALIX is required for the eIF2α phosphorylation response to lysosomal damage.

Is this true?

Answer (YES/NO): YES